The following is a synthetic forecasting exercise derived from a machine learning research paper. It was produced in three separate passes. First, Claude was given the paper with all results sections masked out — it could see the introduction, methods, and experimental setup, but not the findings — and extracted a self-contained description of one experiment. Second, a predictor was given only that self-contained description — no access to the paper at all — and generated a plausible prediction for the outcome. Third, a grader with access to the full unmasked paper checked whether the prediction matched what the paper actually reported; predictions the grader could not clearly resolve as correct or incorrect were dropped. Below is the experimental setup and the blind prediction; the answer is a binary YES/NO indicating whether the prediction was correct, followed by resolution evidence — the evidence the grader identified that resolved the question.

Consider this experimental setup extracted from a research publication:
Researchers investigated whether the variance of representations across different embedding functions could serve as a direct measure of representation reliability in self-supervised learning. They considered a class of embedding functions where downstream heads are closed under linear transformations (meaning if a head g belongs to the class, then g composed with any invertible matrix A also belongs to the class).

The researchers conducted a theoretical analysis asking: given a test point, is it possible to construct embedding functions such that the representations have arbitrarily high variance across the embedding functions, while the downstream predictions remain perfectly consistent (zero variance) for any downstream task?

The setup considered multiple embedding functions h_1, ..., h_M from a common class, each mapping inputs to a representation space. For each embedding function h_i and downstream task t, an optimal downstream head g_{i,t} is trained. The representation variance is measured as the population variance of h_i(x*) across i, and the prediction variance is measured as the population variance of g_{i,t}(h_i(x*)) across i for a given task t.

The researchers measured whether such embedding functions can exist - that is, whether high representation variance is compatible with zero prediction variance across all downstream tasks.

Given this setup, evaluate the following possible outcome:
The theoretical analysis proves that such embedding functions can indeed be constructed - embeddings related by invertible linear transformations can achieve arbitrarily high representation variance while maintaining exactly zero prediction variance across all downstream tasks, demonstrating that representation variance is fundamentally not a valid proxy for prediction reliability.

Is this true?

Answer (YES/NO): YES